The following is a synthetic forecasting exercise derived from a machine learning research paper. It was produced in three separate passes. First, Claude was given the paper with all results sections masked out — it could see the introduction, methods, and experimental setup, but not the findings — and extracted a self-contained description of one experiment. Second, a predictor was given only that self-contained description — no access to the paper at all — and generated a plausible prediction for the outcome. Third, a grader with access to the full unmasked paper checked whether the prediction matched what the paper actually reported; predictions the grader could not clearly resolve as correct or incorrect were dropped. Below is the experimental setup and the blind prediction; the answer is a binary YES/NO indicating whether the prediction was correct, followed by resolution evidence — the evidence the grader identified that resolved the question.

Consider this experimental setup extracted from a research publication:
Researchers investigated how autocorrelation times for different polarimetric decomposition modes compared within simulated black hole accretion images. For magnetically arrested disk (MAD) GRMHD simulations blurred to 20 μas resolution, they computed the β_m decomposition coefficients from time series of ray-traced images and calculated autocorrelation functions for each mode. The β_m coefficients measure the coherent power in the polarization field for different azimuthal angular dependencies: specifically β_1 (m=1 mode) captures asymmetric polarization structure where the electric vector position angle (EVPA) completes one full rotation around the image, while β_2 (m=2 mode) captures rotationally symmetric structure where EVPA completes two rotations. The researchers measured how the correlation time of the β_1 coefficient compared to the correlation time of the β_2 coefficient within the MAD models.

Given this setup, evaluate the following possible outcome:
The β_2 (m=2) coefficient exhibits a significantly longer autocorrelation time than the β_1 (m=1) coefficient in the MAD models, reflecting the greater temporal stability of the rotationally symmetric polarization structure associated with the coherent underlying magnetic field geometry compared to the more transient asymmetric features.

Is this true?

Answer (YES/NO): YES